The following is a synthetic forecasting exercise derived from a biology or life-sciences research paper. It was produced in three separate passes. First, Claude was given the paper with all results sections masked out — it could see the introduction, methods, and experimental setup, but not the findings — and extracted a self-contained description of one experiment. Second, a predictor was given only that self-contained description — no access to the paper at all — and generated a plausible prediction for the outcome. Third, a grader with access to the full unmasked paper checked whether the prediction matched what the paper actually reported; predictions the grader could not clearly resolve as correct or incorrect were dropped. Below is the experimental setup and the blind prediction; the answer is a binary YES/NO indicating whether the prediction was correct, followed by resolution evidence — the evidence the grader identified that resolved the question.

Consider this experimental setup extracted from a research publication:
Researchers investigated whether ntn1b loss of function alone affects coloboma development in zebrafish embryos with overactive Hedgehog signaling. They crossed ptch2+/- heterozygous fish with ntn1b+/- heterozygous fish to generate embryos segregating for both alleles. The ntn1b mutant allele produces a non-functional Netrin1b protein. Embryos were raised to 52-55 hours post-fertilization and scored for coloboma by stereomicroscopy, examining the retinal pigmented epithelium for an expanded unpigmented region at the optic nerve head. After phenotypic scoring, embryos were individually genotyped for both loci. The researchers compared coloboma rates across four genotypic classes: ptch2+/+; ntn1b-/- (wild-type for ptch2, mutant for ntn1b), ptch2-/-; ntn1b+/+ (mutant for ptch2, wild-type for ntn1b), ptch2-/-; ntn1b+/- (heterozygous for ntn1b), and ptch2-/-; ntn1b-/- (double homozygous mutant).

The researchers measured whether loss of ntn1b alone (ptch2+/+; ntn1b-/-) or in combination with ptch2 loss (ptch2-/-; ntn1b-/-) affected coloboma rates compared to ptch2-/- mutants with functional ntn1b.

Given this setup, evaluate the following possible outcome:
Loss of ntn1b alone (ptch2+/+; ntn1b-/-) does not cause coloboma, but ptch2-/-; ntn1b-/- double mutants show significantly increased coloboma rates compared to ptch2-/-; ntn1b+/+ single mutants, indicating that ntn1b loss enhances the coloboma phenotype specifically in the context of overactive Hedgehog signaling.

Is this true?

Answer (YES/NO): NO